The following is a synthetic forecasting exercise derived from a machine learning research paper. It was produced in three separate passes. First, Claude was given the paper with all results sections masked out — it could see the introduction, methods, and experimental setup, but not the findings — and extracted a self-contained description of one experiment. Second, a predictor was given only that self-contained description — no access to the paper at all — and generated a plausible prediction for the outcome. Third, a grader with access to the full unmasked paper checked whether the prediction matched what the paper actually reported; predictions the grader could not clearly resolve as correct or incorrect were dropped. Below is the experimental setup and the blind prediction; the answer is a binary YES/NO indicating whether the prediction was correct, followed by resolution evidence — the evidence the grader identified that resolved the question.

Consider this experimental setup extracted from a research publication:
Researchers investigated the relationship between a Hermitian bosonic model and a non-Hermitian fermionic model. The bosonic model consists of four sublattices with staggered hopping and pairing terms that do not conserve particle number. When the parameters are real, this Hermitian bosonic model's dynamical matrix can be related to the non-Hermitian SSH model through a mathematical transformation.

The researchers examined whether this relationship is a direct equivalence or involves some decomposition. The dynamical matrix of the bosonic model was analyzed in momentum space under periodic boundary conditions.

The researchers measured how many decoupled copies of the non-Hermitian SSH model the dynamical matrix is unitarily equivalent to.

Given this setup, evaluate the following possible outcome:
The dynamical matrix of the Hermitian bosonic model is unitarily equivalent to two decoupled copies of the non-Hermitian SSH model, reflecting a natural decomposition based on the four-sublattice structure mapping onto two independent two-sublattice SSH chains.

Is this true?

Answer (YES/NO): NO